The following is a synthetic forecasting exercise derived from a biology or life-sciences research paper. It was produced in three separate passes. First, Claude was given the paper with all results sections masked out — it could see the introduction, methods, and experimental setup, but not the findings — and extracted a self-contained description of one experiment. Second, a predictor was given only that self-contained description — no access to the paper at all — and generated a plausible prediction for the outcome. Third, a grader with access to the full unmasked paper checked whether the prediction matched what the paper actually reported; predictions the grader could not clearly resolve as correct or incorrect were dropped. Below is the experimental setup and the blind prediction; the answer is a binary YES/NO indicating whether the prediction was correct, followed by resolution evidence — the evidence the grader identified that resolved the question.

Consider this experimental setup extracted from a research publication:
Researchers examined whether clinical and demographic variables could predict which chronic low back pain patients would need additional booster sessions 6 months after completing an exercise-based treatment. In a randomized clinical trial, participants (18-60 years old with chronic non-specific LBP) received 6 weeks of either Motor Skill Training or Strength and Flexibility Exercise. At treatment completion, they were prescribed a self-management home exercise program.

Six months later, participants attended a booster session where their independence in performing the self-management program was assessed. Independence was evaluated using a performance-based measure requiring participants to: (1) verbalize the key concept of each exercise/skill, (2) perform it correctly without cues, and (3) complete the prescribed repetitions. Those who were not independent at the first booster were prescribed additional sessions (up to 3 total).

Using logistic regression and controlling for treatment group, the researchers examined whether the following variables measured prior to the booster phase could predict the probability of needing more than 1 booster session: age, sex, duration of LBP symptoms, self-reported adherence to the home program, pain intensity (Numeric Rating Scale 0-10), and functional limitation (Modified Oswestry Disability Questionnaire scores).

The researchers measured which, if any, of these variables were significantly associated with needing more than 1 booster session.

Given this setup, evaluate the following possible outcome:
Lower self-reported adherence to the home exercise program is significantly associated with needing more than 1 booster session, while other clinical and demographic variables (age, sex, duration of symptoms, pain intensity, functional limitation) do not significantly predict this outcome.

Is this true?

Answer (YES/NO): NO